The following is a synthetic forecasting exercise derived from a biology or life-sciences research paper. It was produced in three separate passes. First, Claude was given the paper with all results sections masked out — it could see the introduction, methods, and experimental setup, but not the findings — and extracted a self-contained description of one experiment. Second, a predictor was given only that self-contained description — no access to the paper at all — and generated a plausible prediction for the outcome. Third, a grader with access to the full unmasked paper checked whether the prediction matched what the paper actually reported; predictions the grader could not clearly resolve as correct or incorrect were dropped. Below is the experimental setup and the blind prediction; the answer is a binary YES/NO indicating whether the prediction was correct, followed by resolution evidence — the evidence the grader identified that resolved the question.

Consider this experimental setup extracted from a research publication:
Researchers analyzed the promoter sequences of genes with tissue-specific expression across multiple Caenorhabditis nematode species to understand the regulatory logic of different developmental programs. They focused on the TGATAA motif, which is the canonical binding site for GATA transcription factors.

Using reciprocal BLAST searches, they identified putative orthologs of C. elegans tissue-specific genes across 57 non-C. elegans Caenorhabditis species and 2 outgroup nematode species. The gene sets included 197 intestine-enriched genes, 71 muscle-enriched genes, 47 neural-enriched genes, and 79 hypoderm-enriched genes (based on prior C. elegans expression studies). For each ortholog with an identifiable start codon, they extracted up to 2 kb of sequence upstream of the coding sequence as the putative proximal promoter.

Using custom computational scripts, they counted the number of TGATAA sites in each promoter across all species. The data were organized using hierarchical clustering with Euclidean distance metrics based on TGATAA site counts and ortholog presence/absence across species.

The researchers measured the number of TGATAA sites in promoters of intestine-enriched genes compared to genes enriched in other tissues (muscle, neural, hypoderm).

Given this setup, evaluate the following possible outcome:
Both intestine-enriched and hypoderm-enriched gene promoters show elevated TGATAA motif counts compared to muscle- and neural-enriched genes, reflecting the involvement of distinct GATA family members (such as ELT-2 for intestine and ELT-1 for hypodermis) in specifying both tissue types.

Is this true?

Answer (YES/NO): NO